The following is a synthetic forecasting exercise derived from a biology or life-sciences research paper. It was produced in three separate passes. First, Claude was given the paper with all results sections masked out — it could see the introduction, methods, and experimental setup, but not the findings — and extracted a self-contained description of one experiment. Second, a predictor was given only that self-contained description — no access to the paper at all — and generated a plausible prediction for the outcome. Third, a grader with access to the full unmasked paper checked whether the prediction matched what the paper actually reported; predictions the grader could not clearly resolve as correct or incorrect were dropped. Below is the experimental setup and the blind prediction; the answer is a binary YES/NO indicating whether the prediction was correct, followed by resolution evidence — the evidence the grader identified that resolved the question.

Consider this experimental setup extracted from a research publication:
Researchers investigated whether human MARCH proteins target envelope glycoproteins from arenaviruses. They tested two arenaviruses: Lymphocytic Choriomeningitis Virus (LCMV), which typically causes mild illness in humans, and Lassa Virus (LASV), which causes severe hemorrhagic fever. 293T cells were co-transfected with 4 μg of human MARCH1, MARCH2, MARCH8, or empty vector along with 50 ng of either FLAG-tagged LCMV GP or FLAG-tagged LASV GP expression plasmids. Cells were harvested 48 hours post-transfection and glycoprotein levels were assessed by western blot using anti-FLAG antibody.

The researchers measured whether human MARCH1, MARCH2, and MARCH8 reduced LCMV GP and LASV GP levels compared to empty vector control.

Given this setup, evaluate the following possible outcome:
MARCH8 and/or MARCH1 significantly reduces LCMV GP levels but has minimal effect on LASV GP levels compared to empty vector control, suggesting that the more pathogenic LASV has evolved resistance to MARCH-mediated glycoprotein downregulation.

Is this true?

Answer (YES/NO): NO